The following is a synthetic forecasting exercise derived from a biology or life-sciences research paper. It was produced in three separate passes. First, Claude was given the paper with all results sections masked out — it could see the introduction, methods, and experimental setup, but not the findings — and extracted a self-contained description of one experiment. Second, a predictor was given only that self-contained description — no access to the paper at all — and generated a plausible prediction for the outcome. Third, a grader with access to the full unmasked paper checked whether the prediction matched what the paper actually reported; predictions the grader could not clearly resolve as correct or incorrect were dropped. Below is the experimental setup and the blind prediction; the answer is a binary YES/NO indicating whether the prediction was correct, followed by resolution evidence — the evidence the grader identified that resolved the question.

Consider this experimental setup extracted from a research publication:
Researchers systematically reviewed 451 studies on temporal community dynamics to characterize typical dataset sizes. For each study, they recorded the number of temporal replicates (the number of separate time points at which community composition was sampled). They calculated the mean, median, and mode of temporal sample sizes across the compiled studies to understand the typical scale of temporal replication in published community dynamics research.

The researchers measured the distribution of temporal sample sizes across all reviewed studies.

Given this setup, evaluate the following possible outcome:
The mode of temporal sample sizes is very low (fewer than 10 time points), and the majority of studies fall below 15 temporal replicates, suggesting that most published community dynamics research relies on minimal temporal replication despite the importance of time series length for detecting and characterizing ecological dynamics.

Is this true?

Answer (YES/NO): YES